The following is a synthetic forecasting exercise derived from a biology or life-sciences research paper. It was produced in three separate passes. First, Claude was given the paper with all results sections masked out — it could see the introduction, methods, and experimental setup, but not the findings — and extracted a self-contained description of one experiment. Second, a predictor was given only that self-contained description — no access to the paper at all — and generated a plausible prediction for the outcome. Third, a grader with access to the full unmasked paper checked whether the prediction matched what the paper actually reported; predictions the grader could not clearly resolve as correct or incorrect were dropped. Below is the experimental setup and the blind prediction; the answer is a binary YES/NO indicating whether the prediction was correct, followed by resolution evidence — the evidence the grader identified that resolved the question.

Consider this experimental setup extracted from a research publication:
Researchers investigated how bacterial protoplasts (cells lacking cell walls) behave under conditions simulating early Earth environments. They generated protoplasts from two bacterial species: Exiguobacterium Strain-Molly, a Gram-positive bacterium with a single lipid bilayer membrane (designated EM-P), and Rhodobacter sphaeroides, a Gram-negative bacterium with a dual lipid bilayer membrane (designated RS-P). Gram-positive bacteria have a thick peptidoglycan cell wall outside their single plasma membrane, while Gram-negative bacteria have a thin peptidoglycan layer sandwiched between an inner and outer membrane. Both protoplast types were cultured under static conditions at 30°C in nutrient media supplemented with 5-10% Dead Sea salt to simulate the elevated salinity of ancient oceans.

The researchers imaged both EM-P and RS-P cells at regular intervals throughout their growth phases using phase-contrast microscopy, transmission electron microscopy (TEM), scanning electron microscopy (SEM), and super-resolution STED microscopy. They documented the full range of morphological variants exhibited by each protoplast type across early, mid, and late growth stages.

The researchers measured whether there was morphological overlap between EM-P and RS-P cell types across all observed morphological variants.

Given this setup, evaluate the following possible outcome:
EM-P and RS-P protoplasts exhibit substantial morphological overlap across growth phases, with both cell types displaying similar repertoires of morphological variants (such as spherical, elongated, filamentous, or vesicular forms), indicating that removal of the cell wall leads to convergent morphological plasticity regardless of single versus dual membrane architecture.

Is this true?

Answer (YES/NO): NO